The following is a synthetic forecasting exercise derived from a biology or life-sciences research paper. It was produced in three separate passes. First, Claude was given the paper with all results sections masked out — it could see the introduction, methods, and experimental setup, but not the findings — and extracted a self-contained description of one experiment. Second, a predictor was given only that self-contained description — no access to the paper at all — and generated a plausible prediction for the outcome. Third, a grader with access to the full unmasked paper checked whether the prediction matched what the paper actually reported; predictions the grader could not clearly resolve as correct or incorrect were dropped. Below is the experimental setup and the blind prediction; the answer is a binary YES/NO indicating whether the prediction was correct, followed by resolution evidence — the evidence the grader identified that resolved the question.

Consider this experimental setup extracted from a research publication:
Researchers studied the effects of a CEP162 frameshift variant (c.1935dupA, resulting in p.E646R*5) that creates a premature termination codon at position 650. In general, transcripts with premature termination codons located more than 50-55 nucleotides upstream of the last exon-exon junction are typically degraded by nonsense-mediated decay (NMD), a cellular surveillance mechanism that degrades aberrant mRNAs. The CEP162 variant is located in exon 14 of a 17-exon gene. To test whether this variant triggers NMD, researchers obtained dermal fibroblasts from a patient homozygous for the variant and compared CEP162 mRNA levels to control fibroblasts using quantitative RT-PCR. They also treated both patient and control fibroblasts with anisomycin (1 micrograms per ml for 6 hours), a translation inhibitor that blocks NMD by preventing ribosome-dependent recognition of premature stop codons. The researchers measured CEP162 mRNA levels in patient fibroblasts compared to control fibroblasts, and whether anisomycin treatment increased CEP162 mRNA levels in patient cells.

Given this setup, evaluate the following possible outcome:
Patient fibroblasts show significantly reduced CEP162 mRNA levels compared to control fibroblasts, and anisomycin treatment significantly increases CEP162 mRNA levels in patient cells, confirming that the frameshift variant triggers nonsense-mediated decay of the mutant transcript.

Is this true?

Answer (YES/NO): NO